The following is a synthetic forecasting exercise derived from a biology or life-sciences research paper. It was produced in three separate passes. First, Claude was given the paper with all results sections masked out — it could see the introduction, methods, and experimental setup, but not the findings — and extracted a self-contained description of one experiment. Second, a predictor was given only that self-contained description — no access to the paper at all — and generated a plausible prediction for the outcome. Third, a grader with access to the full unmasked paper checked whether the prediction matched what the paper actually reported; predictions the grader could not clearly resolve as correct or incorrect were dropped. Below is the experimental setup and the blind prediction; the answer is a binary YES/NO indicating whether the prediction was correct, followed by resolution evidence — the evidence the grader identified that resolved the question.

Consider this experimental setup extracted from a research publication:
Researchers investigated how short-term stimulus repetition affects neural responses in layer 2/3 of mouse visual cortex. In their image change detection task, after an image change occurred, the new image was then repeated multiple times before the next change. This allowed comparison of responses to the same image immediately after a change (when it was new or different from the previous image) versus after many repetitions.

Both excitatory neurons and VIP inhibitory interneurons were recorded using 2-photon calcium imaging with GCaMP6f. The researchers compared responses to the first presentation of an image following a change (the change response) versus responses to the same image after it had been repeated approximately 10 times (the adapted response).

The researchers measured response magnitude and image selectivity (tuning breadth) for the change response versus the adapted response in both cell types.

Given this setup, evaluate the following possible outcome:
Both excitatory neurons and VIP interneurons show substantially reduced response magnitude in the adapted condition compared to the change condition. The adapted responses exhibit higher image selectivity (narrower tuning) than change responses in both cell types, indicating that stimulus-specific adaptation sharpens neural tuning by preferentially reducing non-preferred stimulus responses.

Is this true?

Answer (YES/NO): YES